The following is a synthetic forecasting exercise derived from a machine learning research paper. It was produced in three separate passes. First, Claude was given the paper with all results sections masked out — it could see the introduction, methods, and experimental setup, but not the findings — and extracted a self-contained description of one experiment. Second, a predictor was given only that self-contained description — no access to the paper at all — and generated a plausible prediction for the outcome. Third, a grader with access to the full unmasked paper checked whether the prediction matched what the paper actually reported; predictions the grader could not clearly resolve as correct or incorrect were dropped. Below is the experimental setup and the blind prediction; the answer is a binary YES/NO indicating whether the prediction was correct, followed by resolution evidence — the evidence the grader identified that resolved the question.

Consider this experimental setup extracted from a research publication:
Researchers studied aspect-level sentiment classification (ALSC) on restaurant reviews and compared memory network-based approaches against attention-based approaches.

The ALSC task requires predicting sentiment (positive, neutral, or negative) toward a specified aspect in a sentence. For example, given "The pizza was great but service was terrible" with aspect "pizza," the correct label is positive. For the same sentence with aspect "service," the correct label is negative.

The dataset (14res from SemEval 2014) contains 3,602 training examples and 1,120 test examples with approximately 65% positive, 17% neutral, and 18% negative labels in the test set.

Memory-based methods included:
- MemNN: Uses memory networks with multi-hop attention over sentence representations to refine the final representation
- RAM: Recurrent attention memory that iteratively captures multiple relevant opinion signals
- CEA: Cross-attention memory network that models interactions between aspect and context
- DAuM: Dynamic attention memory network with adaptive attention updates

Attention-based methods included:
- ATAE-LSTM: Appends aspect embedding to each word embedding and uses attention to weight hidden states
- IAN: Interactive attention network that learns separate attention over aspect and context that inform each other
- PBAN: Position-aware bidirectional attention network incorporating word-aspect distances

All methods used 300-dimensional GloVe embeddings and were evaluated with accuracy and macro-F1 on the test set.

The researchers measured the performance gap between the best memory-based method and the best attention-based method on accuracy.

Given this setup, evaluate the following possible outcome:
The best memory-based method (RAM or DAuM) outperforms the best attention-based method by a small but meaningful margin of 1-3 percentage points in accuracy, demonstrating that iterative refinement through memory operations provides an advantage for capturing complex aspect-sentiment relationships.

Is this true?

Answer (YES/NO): NO